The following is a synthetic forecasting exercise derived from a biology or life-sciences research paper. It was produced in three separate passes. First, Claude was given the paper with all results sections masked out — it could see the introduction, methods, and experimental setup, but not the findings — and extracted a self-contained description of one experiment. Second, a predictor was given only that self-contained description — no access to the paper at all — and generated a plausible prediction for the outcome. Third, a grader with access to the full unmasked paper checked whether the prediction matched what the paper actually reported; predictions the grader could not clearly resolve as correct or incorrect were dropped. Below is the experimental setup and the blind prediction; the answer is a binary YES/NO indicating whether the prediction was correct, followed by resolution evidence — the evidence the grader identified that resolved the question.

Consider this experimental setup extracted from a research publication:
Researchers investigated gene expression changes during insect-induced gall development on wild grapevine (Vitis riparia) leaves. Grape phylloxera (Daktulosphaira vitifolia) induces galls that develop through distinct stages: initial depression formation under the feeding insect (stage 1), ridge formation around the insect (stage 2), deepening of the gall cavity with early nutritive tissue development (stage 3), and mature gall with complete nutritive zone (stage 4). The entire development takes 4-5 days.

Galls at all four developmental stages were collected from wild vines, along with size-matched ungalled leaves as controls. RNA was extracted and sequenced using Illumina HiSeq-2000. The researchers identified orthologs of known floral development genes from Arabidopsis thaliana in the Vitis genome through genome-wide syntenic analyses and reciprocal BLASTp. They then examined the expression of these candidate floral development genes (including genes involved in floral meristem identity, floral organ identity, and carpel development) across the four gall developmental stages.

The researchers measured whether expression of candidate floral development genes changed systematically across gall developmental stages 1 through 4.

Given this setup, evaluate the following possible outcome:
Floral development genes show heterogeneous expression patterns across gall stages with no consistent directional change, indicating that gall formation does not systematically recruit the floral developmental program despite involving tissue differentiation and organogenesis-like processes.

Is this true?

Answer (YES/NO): NO